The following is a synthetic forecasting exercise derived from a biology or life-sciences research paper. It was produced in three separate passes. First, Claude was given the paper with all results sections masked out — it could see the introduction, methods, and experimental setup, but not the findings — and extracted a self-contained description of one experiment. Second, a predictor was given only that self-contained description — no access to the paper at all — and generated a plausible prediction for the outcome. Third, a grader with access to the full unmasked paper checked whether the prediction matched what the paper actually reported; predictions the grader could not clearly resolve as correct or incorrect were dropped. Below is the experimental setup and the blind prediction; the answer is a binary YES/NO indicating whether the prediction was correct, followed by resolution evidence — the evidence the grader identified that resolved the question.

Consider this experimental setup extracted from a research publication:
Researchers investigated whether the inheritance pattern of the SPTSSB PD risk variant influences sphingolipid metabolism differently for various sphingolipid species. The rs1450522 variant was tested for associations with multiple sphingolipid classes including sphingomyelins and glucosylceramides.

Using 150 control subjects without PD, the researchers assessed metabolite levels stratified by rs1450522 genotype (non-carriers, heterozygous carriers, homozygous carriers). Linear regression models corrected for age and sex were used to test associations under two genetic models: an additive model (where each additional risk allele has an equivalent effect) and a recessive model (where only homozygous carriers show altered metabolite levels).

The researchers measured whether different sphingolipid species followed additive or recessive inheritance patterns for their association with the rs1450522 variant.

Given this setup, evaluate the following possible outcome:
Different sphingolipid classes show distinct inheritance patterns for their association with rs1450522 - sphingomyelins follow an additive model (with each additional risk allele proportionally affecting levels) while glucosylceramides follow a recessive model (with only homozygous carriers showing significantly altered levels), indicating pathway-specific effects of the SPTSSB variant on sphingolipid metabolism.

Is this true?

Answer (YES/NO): YES